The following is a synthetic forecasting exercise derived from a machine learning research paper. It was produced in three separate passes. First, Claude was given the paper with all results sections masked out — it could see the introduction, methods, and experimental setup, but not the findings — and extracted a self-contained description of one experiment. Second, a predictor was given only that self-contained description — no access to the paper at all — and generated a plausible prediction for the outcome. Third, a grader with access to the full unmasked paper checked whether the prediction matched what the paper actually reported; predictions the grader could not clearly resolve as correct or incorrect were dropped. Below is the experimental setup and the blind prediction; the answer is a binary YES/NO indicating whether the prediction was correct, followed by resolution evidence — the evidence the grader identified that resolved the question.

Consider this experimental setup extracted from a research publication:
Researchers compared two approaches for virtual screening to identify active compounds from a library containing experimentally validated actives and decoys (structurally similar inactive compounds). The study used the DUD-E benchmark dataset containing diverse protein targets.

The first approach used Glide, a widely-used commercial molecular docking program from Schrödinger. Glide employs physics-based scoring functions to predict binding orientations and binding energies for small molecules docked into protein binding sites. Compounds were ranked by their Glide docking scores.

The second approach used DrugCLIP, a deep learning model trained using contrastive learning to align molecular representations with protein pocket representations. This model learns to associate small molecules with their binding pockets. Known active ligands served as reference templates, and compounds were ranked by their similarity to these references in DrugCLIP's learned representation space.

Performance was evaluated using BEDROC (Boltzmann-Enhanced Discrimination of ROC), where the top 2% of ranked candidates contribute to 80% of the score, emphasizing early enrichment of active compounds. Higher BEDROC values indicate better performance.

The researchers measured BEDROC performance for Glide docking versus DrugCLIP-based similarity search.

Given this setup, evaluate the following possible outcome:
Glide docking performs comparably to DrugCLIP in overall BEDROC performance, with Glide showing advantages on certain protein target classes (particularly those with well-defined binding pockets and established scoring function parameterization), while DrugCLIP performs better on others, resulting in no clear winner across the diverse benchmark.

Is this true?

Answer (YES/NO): NO